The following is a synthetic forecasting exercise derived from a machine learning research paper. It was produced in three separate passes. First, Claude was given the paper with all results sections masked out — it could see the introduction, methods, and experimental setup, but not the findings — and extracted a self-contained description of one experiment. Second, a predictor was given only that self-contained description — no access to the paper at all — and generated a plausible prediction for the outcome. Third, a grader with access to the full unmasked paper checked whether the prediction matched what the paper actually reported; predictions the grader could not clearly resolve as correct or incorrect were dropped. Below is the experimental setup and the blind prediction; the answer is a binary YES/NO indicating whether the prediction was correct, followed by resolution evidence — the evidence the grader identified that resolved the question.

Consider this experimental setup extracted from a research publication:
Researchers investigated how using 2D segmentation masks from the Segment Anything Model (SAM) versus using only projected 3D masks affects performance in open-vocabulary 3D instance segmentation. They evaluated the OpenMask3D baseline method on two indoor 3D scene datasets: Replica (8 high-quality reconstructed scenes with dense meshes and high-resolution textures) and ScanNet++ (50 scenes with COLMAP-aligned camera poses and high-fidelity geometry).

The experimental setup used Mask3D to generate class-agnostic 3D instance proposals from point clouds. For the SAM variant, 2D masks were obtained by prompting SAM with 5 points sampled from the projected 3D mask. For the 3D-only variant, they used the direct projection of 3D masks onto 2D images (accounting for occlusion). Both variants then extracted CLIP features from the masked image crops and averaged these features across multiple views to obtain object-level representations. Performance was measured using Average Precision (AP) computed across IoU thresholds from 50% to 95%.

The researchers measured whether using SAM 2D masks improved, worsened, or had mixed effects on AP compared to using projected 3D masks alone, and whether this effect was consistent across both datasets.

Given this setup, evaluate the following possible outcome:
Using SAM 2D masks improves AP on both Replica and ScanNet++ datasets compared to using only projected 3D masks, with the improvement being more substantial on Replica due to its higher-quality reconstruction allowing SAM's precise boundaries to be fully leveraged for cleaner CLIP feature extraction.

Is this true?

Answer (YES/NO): NO